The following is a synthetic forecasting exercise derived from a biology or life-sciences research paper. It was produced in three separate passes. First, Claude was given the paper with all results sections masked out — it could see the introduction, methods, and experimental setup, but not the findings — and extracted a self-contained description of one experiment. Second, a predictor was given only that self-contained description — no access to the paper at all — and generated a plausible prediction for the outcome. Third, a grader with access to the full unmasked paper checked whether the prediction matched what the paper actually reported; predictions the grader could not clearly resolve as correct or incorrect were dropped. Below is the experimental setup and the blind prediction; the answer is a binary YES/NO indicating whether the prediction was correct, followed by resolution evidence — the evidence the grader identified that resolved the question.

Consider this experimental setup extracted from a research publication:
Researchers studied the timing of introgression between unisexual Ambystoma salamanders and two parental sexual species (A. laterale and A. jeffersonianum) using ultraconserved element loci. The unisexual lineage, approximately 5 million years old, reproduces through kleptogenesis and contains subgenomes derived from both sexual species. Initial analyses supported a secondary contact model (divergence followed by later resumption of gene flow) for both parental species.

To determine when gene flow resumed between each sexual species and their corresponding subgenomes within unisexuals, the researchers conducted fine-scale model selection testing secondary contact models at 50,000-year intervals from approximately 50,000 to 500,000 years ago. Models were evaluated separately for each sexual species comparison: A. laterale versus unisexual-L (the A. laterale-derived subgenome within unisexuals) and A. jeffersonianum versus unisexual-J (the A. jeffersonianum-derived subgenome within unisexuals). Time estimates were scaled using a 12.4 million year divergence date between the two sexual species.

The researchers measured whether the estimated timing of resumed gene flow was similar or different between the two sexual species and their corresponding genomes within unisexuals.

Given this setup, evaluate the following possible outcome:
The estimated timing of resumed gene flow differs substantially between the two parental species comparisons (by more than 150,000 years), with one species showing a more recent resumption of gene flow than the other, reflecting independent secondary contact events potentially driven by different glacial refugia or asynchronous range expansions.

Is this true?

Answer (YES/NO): YES